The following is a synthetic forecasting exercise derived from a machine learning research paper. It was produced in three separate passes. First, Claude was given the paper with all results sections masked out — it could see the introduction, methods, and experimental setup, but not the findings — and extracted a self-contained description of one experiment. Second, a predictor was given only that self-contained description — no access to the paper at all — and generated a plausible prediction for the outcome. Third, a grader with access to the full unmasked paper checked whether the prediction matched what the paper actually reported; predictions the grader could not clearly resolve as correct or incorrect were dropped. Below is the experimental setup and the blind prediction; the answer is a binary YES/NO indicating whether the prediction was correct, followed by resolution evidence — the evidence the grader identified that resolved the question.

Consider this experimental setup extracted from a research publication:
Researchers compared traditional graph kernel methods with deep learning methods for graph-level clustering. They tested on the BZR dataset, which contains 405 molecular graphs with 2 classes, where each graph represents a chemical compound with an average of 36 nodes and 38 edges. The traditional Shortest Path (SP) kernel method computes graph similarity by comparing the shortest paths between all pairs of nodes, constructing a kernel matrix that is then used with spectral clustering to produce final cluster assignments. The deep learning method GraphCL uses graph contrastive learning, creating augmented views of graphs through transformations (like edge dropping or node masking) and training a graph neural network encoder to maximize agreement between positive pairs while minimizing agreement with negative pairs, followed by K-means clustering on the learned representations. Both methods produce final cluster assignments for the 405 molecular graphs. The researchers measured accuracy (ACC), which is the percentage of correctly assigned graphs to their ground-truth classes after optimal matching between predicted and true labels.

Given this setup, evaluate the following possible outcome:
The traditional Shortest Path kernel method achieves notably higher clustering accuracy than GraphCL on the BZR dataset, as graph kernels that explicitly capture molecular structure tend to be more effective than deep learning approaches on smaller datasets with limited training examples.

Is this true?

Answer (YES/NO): YES